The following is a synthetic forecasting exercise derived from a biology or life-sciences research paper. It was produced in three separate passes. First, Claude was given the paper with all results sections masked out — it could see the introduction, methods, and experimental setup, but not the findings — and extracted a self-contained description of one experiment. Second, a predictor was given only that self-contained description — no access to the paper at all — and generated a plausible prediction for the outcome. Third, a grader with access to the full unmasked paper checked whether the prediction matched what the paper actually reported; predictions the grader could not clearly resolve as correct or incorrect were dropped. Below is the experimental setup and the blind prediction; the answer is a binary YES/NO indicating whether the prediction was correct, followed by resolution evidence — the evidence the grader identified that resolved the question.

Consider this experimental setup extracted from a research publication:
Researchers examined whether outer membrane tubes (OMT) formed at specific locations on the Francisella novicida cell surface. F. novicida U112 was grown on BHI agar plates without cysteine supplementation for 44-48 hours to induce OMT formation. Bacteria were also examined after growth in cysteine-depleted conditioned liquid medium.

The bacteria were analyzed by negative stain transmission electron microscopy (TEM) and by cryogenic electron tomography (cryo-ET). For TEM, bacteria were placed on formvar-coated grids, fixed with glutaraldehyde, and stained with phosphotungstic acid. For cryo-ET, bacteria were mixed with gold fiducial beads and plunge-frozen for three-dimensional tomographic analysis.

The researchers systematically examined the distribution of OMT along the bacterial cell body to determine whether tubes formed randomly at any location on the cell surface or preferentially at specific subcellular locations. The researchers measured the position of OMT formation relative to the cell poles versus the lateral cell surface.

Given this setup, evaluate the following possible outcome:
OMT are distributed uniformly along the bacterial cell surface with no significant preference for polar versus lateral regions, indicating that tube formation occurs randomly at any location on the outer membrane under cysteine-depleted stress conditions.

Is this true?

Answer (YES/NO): NO